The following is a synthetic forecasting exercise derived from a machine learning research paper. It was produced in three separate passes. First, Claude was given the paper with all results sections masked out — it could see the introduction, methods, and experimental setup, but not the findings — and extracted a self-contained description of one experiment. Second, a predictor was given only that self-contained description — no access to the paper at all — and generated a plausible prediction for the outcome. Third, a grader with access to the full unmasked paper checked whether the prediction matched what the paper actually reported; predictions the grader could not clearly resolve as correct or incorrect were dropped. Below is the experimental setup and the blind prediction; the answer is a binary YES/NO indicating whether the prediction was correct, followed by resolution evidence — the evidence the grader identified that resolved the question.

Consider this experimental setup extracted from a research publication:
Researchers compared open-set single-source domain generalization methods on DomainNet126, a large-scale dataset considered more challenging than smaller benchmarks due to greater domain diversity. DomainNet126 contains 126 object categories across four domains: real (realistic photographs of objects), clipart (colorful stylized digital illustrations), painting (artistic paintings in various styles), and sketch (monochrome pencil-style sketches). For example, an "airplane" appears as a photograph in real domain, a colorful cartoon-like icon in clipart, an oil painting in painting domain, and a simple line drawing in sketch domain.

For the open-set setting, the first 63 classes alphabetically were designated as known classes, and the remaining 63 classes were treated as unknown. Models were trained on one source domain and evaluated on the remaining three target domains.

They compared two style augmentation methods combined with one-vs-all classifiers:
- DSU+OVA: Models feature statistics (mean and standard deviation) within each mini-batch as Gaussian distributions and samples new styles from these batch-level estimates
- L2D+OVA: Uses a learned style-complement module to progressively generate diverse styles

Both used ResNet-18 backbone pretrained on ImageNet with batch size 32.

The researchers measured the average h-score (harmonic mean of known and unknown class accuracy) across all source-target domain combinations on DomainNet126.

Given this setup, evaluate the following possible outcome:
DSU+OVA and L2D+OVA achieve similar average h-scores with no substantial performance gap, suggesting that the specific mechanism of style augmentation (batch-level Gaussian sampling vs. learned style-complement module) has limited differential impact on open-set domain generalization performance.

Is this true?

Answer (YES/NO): YES